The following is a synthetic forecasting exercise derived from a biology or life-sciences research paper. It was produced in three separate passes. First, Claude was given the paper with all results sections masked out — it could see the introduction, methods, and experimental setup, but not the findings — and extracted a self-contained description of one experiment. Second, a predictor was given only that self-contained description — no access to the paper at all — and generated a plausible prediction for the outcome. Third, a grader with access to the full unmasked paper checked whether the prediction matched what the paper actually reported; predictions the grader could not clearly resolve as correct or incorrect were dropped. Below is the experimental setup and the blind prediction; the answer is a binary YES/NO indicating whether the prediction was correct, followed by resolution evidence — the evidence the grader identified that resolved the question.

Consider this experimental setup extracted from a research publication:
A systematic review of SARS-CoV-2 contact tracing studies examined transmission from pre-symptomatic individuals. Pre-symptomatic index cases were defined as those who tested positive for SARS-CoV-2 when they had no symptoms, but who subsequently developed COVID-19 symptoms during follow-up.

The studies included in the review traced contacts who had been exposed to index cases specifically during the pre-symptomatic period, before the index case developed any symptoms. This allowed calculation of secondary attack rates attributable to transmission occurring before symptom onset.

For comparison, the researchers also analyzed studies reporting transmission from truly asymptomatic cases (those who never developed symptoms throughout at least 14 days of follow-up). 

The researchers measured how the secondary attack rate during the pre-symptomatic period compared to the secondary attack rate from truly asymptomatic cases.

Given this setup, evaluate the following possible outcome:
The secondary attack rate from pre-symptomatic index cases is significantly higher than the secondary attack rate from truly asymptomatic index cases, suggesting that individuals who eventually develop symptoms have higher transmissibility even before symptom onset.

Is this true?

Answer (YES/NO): YES